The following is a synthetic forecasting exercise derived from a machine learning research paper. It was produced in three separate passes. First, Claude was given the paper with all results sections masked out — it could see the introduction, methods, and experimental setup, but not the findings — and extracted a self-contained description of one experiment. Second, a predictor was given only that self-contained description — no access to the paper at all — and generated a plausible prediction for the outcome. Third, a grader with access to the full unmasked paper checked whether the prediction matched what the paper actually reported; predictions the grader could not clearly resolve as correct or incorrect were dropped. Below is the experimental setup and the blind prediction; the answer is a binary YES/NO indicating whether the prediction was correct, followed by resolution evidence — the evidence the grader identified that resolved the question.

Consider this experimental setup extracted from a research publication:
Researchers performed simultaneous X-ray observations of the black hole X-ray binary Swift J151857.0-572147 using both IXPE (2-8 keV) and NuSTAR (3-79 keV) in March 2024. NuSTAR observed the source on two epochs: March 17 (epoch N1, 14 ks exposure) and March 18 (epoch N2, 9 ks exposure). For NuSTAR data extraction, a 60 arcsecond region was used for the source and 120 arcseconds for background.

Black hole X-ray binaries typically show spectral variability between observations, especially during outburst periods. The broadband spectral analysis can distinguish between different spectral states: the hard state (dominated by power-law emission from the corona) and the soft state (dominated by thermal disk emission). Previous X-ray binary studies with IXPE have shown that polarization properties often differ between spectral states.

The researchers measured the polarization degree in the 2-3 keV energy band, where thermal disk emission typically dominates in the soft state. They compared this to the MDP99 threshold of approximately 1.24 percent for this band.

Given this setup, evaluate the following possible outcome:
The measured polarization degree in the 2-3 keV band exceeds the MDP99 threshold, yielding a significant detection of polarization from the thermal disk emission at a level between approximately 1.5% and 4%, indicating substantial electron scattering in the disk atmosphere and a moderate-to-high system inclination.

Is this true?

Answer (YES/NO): NO